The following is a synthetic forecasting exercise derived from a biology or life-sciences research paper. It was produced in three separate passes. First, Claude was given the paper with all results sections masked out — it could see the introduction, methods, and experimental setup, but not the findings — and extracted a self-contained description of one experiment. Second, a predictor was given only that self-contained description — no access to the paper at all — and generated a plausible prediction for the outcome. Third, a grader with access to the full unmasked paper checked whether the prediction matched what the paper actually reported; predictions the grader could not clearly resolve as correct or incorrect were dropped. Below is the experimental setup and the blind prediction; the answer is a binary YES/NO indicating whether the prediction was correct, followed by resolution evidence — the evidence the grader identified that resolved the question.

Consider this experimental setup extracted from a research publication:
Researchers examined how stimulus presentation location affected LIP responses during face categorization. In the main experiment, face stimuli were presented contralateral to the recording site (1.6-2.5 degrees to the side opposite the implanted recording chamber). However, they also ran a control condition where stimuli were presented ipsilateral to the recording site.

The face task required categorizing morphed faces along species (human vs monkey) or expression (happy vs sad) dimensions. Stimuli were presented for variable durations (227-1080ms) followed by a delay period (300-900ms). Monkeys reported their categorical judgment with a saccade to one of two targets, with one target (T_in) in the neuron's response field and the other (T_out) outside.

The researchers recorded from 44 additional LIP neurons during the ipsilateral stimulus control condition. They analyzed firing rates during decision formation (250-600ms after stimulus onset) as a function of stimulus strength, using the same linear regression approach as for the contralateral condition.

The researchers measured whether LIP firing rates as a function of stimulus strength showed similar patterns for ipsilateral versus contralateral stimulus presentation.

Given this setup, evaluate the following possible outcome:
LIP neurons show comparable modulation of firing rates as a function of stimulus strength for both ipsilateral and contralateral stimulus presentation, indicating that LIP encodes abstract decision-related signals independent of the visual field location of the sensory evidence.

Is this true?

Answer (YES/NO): YES